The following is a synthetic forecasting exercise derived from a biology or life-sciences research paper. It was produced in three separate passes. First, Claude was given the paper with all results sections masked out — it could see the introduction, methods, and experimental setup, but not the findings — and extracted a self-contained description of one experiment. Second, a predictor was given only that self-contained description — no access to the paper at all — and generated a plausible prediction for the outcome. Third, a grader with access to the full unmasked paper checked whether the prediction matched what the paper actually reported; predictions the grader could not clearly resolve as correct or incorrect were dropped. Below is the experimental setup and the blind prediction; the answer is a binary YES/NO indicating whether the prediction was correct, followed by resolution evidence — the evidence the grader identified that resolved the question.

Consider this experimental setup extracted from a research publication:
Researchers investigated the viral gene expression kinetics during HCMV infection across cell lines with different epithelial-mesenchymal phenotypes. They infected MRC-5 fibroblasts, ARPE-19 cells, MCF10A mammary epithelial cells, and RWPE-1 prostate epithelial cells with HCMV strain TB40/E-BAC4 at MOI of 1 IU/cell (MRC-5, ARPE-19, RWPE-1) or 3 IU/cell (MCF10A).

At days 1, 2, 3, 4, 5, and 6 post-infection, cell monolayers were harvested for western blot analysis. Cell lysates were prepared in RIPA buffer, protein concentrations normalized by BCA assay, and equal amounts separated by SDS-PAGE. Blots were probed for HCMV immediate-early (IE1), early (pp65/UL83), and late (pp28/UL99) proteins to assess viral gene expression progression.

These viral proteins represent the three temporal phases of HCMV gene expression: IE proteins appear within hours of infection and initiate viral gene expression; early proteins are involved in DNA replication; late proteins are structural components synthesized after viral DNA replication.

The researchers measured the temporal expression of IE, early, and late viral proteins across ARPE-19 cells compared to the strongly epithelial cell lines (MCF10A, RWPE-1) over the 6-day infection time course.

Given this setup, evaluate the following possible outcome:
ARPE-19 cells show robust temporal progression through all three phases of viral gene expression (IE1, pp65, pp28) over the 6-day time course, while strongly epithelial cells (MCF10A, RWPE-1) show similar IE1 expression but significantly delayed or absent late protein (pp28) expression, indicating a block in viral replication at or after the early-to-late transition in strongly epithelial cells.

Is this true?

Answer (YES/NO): NO